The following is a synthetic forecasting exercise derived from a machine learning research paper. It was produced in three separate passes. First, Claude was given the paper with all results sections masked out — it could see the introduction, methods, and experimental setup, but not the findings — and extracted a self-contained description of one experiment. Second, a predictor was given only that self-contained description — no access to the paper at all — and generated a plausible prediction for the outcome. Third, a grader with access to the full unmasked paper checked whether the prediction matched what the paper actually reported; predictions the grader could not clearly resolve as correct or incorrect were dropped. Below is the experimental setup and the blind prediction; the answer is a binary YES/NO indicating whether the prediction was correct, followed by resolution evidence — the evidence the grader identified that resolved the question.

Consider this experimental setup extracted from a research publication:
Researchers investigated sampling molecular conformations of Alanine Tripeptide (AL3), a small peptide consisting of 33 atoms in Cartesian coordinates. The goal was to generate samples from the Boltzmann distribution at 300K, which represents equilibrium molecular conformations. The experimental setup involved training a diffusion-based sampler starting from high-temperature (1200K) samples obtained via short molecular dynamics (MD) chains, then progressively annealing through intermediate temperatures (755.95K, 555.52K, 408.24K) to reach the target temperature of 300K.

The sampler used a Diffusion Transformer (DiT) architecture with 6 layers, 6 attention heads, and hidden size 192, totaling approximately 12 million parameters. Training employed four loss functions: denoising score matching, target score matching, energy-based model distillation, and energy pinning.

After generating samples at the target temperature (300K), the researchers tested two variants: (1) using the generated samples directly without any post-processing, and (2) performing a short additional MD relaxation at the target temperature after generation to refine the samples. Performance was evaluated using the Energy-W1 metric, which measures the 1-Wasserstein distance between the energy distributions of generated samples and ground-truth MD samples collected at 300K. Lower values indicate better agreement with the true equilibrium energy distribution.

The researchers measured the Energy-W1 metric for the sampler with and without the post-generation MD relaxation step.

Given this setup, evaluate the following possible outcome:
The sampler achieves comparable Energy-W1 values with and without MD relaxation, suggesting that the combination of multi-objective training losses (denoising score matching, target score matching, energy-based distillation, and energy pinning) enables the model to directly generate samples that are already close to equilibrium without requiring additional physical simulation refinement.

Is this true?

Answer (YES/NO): NO